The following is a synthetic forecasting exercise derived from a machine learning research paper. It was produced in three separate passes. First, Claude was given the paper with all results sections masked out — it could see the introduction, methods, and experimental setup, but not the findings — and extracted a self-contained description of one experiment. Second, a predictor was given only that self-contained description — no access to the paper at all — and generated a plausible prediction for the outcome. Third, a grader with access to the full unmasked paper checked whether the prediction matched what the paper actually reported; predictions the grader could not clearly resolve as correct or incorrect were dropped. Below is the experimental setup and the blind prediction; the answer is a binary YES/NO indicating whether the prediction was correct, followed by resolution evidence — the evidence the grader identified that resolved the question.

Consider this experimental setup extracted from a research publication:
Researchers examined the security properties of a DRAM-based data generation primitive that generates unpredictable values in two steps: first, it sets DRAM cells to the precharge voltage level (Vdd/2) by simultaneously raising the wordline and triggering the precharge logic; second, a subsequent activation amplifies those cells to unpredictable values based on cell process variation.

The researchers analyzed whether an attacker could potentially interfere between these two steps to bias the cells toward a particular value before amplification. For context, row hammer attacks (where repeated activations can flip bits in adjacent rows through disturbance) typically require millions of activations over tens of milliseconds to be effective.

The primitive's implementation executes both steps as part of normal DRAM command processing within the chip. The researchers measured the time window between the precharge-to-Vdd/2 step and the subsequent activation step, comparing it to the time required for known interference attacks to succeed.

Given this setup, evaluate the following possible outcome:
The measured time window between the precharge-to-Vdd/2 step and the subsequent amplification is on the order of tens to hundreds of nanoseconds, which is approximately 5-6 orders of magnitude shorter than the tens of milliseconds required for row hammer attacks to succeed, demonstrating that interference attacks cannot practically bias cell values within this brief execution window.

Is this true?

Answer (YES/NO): NO